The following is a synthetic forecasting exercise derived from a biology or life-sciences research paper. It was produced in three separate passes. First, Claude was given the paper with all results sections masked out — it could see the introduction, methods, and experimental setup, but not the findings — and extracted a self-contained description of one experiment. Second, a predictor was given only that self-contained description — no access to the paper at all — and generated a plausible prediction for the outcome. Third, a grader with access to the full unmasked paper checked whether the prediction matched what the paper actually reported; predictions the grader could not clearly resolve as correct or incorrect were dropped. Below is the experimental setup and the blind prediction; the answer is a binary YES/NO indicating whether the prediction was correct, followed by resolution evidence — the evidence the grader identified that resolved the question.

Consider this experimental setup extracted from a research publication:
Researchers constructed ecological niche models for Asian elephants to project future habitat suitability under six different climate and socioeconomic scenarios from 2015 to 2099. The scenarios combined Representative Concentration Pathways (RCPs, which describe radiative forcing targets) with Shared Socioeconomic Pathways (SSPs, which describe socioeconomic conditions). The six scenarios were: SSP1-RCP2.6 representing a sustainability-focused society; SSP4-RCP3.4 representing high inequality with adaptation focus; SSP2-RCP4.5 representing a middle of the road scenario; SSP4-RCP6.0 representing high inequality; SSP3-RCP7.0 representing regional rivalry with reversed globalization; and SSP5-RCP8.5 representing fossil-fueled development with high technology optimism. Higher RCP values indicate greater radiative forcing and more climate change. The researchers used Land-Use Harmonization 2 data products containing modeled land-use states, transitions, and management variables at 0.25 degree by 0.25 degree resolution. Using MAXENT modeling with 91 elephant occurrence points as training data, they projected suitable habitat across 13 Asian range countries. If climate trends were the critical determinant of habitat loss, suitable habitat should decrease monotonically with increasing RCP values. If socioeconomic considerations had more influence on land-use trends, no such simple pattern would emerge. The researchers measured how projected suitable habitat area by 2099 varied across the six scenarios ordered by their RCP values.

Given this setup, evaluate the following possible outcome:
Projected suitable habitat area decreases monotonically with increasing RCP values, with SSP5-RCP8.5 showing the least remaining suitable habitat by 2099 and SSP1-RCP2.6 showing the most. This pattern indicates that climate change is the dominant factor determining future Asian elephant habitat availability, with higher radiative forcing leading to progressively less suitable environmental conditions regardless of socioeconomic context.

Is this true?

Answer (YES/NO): NO